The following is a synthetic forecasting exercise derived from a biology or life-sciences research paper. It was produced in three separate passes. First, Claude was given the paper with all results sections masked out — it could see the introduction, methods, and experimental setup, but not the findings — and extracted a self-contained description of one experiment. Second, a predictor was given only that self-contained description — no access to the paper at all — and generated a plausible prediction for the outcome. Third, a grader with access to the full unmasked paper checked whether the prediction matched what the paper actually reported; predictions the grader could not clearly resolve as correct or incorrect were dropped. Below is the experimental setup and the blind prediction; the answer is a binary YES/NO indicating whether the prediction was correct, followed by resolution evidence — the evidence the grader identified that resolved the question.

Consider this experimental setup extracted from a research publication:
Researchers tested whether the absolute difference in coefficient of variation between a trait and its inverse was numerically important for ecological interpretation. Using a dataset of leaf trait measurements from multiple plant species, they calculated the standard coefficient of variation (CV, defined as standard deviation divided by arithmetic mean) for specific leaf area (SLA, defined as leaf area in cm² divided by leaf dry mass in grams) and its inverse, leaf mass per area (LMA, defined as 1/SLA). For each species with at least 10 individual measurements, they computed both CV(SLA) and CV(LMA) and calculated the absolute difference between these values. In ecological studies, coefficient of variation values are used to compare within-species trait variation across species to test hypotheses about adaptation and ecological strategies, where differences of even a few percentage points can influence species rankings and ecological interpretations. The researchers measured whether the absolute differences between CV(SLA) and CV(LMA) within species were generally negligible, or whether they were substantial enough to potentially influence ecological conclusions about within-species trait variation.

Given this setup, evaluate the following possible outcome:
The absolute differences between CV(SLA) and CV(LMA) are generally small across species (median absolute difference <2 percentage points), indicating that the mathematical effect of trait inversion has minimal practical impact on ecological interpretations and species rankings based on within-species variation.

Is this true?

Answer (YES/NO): NO